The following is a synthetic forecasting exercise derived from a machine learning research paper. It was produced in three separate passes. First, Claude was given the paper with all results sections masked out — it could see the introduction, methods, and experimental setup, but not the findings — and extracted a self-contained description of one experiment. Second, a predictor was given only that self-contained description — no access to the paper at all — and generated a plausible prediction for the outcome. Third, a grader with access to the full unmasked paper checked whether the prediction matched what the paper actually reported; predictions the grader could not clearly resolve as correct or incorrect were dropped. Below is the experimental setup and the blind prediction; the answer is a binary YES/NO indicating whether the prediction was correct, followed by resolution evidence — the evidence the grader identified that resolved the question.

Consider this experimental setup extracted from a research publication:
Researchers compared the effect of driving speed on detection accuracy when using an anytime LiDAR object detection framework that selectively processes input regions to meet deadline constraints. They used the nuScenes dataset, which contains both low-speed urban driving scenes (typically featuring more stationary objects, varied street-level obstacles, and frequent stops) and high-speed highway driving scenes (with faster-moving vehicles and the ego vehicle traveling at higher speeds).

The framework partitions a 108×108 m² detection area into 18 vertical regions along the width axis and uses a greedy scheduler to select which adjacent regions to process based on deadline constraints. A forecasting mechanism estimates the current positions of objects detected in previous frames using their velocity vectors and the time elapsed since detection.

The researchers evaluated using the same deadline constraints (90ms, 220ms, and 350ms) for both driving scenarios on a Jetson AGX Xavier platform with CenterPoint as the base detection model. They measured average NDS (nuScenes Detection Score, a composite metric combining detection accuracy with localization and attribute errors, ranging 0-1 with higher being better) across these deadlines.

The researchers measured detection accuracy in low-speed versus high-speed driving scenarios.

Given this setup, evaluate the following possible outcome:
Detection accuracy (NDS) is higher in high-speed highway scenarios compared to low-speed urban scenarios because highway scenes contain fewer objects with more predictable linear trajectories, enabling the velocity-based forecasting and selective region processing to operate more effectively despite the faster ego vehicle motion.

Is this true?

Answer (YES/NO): NO